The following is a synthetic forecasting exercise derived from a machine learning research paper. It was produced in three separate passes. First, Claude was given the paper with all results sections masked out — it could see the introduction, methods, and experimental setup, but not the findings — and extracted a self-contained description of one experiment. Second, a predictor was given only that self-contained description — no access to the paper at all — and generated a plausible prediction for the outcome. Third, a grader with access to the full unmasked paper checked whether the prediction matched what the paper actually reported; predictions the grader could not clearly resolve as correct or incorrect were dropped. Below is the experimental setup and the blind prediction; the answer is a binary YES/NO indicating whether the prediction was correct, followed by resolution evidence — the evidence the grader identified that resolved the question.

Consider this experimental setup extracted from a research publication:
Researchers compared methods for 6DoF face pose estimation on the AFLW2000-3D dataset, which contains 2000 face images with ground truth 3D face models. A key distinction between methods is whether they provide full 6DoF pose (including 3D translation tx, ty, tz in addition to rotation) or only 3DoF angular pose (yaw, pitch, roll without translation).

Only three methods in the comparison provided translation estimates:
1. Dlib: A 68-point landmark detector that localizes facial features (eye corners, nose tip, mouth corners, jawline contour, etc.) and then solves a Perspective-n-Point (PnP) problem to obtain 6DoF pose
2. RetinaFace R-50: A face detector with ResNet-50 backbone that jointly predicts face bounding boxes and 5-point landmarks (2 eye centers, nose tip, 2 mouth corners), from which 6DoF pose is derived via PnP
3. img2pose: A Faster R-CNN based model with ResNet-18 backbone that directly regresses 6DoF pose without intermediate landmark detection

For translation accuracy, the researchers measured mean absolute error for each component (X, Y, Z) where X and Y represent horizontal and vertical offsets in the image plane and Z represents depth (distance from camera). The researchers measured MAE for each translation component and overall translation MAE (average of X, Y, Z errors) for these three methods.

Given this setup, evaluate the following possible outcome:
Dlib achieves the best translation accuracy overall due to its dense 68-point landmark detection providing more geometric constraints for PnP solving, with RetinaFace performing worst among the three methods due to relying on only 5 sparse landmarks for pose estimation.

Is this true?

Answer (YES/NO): NO